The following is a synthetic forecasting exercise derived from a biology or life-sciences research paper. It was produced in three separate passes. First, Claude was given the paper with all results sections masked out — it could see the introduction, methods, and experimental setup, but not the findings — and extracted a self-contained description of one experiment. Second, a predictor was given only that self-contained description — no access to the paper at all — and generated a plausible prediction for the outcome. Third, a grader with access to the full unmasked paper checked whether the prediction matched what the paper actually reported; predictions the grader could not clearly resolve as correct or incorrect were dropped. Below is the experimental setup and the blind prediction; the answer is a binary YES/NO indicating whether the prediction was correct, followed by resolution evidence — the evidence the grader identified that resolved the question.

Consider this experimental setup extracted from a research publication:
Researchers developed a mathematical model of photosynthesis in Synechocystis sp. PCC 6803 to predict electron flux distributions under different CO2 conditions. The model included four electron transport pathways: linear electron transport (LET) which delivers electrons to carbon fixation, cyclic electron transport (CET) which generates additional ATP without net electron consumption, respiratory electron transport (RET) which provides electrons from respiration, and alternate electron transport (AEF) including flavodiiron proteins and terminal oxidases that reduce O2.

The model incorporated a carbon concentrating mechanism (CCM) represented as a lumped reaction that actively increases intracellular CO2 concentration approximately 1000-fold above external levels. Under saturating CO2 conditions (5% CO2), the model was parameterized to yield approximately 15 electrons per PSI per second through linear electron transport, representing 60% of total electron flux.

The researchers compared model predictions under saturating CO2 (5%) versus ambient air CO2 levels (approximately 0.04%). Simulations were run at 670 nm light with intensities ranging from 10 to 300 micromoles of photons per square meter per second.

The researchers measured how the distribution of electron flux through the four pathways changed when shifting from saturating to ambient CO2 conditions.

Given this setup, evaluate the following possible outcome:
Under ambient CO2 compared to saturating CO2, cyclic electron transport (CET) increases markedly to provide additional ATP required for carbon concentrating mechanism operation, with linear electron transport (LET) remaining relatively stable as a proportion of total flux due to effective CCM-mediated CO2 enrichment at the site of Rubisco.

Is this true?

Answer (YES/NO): NO